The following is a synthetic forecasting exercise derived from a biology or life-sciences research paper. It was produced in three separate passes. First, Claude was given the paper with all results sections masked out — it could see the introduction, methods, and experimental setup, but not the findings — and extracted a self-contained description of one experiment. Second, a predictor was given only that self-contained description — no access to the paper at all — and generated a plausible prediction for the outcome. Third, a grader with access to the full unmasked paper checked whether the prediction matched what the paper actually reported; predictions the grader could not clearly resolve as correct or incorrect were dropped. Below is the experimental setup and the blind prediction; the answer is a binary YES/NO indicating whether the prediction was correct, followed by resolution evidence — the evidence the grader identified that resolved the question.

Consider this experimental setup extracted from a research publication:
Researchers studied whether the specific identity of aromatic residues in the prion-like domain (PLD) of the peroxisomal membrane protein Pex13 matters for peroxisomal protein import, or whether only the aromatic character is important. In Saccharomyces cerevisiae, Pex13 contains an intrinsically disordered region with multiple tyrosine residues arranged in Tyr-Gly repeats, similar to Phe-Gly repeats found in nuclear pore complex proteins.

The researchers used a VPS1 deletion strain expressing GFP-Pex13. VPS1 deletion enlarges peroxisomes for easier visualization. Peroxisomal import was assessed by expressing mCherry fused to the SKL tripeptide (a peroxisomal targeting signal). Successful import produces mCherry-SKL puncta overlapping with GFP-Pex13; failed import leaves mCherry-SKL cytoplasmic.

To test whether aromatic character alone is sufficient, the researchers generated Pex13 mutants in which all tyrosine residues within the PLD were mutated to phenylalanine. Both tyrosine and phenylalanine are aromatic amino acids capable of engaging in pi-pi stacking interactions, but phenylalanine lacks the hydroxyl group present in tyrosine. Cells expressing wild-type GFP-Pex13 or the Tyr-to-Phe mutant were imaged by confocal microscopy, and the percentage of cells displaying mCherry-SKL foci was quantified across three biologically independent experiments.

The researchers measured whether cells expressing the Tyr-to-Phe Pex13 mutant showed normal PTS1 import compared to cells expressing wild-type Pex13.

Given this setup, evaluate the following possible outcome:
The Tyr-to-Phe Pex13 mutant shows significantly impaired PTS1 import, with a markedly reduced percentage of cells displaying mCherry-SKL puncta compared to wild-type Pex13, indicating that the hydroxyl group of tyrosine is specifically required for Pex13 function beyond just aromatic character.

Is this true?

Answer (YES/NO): YES